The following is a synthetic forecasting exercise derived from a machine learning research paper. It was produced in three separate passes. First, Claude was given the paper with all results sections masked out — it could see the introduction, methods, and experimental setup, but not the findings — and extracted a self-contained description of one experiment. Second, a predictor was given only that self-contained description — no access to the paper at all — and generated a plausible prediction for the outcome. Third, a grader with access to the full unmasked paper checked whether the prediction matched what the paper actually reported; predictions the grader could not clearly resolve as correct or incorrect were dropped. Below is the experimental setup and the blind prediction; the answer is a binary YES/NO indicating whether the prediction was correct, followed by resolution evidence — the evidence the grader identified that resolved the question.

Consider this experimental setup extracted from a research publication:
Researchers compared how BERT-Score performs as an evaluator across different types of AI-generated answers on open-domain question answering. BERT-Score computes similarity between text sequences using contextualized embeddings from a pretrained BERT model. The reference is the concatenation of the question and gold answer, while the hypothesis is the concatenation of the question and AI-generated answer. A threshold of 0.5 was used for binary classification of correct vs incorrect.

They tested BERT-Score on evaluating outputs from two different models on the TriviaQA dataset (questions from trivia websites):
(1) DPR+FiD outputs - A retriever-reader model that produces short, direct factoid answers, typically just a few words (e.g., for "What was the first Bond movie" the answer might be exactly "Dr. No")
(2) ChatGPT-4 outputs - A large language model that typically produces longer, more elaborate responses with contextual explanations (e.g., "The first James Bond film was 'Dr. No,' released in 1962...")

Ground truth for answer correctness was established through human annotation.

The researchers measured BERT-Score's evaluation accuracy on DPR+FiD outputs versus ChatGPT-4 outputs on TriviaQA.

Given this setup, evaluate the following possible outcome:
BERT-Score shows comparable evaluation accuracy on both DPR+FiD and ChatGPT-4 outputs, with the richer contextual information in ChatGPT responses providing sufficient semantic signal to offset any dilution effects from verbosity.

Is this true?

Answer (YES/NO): NO